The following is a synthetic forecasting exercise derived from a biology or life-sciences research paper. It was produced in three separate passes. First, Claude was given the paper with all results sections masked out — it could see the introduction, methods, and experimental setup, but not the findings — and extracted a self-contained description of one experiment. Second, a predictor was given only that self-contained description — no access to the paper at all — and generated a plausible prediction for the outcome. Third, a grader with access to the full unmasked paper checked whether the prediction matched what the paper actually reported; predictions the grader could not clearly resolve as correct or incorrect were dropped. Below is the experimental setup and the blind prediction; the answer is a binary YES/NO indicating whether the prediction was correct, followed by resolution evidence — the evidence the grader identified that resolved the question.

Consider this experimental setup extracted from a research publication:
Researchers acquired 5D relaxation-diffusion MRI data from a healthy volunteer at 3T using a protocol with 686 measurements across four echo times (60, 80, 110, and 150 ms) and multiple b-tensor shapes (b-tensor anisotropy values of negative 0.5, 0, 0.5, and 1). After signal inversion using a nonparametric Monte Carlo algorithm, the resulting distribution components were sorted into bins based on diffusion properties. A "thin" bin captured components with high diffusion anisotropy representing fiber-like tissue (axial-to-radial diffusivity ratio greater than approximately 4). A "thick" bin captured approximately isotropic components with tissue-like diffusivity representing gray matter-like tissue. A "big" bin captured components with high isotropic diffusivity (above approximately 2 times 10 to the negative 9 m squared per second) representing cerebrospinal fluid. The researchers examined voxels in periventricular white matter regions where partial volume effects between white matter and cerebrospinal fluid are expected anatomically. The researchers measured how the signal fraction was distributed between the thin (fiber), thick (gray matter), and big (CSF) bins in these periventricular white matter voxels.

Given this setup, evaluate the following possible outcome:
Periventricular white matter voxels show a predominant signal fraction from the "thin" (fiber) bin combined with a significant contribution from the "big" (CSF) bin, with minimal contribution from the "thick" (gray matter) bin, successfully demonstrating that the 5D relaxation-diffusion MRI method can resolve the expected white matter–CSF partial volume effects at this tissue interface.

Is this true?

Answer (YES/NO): YES